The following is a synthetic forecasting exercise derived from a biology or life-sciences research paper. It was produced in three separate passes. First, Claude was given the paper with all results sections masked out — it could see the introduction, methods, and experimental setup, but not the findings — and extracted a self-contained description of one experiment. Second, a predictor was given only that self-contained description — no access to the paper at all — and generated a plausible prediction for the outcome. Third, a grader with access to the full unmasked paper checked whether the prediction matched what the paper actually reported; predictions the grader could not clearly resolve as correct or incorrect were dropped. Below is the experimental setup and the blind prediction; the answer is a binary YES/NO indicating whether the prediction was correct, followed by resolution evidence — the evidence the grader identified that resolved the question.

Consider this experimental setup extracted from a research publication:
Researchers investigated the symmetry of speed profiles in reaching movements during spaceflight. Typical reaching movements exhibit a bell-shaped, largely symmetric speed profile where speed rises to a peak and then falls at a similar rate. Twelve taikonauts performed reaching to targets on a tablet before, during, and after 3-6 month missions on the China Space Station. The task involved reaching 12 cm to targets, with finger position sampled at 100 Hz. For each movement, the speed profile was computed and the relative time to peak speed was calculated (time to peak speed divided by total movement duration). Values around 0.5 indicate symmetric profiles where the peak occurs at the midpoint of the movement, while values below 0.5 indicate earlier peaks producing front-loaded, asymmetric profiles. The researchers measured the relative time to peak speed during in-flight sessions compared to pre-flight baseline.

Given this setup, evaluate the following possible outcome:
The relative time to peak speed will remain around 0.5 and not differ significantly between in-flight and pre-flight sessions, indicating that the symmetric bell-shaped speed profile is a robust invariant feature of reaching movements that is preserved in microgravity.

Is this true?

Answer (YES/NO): NO